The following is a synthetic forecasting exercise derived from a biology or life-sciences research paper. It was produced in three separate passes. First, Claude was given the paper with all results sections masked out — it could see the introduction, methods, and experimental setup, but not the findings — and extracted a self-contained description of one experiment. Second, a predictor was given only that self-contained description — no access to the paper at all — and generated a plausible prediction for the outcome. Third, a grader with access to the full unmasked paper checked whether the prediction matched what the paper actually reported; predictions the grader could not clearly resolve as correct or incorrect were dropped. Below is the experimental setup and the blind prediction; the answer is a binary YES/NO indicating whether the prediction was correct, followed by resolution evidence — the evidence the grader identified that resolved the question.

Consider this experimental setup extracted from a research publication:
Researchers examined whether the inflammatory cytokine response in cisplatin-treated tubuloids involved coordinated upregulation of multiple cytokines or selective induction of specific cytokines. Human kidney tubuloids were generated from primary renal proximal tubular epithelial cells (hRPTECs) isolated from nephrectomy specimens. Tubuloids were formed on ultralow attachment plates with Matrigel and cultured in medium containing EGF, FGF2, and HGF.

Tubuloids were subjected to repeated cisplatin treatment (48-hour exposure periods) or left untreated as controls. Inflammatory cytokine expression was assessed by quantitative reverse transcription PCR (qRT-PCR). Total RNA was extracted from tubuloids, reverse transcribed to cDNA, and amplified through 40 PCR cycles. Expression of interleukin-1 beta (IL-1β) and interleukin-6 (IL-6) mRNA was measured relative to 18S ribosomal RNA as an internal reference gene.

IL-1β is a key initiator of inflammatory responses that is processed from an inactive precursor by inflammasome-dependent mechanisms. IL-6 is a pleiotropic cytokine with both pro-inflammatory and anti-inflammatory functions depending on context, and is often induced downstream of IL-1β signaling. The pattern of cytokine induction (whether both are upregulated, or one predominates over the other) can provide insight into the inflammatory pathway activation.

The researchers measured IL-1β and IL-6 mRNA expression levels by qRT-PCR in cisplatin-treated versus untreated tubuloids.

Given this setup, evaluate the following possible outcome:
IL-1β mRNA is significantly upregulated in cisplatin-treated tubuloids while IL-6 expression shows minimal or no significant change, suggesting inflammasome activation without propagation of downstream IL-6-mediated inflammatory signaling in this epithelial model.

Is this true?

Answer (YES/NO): NO